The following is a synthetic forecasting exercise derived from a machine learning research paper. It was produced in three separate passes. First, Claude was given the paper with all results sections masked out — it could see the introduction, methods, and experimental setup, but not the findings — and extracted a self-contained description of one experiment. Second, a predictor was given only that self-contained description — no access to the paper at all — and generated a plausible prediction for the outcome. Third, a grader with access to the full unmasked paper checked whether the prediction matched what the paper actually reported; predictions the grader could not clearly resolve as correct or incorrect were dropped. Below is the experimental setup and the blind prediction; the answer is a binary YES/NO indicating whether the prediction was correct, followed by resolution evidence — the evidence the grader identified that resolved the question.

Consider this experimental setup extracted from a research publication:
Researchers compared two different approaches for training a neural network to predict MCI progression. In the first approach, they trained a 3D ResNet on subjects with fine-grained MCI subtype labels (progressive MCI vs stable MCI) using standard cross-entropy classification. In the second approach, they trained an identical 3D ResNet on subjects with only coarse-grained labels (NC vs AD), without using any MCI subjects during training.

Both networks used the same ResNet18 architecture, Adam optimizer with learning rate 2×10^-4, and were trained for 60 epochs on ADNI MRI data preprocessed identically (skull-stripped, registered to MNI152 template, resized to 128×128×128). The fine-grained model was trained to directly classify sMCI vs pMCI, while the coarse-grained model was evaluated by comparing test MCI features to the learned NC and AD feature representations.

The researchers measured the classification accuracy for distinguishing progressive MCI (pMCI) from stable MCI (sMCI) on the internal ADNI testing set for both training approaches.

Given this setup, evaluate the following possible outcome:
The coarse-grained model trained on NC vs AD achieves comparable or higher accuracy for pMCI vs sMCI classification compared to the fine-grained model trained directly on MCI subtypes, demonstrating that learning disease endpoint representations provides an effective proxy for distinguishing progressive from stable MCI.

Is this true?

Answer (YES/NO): YES